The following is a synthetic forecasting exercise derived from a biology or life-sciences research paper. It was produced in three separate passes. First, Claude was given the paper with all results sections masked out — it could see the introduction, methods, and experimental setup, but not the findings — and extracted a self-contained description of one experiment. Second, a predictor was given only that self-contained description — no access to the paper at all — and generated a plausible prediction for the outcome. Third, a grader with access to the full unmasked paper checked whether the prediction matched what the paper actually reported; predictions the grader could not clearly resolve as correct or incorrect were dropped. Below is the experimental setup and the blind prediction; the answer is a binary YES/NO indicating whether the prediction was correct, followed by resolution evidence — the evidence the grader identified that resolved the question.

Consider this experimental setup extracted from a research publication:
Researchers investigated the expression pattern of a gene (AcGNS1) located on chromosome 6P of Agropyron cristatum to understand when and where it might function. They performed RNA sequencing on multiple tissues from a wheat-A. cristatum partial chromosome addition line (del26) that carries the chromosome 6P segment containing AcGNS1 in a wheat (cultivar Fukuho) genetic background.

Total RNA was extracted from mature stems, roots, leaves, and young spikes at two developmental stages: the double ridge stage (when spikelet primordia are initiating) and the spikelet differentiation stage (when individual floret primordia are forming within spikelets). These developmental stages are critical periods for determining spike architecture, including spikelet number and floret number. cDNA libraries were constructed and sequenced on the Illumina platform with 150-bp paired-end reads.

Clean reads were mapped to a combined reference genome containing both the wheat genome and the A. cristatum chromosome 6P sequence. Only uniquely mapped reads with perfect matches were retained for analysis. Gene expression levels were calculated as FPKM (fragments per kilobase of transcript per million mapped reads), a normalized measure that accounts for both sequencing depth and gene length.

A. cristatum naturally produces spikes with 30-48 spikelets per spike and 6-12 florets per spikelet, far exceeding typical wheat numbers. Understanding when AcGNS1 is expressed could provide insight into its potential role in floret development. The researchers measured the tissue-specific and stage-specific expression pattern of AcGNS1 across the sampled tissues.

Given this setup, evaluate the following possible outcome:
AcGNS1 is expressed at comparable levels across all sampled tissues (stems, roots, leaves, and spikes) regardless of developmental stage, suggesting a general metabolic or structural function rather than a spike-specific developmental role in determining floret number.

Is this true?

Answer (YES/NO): NO